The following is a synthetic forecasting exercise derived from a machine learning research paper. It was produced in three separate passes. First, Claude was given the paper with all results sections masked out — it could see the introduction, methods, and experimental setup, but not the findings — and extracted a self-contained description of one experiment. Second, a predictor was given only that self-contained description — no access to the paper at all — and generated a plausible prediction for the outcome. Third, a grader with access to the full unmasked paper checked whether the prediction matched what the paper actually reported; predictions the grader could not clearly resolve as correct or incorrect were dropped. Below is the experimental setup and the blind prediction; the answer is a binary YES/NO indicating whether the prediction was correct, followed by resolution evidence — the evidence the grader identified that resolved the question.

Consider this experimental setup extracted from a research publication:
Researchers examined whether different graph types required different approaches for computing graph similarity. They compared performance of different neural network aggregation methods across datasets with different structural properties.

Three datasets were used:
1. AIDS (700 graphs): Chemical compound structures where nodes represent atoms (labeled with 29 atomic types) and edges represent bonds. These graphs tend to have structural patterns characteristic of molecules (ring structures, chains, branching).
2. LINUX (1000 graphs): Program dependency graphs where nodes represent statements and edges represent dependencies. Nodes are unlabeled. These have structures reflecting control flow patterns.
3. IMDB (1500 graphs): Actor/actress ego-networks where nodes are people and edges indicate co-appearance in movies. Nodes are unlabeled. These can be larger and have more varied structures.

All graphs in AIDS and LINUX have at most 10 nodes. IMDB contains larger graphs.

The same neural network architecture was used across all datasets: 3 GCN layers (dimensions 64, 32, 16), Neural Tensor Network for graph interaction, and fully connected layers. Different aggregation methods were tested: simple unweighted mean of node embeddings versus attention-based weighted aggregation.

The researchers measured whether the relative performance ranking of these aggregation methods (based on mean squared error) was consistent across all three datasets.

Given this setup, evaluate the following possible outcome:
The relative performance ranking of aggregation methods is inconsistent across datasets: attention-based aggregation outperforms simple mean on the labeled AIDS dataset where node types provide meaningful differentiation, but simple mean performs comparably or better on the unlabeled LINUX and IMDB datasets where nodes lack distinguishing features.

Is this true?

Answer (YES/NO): NO